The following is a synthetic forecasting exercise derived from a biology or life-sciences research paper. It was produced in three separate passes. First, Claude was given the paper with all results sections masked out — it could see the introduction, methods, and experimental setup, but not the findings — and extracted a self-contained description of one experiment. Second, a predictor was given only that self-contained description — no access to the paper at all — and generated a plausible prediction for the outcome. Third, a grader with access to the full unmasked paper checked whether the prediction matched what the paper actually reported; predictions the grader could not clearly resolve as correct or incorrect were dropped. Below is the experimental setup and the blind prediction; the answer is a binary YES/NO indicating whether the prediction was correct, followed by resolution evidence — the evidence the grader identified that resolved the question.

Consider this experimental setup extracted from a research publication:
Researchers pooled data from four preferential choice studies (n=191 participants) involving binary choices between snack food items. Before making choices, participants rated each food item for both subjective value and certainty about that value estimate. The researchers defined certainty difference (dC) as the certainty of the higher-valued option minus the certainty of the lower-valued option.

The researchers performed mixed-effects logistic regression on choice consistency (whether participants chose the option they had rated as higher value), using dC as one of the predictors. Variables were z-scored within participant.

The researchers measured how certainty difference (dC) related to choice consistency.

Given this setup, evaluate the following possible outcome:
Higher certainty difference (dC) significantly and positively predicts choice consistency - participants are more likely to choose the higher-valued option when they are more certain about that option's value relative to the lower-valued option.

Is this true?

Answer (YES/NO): YES